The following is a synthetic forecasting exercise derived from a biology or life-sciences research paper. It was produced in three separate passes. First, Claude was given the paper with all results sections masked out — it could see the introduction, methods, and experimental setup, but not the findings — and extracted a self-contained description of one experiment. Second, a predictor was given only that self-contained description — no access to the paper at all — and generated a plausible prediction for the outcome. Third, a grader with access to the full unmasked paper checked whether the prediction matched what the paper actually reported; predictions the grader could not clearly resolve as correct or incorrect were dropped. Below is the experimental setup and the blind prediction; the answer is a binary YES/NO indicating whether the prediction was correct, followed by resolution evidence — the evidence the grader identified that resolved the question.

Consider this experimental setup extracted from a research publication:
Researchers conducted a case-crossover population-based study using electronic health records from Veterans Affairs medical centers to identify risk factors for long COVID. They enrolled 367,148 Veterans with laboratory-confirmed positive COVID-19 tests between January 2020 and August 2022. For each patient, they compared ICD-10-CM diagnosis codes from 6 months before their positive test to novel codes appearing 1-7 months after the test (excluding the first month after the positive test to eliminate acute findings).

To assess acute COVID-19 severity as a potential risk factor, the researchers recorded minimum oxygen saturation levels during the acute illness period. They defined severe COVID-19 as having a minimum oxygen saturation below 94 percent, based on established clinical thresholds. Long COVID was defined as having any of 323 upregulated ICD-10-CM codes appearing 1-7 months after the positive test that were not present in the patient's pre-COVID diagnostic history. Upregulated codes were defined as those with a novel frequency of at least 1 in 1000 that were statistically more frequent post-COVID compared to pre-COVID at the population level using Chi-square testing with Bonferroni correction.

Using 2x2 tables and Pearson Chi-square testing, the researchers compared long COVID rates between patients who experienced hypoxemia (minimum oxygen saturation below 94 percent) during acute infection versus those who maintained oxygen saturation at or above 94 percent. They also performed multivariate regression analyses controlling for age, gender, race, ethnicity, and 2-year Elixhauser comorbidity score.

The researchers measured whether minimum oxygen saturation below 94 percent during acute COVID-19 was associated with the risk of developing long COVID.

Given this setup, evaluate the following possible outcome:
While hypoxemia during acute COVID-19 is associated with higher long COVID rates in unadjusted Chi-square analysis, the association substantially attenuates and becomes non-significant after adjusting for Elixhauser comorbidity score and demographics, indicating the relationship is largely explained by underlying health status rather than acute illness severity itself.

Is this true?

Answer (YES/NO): NO